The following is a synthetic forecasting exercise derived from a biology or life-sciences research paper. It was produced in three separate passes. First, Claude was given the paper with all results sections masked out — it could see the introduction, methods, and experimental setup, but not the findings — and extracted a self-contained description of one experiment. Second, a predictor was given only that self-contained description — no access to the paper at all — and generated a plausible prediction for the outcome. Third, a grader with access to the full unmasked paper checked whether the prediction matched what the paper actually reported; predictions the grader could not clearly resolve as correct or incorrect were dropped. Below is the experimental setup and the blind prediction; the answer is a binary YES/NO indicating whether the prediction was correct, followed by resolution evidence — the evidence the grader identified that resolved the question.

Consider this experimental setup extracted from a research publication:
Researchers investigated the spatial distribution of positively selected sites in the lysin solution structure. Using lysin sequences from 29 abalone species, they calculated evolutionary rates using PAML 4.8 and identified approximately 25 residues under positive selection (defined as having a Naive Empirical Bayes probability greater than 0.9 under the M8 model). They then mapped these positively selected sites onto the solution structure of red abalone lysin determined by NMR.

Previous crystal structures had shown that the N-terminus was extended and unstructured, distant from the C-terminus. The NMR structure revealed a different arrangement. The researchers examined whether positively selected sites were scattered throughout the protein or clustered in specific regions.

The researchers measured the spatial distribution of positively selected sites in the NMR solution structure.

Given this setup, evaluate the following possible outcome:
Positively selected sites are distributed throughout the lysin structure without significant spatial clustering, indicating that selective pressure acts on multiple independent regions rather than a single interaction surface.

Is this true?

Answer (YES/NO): NO